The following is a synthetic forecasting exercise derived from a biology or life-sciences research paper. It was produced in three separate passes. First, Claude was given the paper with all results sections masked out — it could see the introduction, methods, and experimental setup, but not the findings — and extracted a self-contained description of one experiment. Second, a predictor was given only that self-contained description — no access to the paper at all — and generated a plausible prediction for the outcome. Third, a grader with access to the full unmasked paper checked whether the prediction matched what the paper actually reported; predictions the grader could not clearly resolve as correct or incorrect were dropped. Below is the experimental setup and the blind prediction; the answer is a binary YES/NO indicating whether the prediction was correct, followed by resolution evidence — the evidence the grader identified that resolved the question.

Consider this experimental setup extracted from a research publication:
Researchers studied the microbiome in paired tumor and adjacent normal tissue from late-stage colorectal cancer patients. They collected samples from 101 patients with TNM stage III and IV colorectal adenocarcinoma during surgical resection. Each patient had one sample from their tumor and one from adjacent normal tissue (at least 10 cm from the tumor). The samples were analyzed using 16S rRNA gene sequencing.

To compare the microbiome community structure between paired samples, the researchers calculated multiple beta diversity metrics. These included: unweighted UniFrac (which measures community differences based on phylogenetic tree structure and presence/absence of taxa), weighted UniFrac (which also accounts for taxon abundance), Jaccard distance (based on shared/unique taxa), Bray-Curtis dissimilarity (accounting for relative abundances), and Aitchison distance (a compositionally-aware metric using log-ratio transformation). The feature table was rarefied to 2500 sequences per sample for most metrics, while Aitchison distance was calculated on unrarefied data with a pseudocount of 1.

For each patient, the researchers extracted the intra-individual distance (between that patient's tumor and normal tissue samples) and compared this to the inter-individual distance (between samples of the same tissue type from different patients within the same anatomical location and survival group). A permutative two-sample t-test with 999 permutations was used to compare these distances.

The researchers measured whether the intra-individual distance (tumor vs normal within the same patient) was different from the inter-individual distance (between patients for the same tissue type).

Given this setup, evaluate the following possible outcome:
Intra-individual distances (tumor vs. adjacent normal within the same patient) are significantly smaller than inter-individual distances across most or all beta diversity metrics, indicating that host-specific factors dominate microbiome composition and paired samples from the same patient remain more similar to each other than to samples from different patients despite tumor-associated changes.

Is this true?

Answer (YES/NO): YES